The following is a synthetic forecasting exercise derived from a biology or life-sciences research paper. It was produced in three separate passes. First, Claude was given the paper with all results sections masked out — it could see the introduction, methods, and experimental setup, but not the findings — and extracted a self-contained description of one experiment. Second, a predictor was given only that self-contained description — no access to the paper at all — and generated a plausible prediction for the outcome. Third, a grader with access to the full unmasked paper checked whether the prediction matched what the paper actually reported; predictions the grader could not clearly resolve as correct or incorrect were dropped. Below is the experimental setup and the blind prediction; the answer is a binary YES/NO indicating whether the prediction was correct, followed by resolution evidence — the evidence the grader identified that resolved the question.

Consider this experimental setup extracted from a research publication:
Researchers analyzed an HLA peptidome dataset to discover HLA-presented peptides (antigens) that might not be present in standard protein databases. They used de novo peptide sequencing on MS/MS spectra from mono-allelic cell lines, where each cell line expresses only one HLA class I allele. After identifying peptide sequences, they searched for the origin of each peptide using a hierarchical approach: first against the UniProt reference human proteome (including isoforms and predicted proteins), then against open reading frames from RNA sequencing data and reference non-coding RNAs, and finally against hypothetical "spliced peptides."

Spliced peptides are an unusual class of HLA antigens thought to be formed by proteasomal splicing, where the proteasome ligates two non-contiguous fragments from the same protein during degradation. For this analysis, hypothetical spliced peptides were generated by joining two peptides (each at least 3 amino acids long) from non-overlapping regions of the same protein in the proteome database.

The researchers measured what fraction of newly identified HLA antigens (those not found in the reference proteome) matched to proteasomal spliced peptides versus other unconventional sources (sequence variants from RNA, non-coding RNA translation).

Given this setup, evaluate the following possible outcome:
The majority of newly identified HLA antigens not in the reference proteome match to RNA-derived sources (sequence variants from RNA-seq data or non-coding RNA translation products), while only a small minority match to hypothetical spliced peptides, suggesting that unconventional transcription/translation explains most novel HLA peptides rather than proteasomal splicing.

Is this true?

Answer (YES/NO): NO